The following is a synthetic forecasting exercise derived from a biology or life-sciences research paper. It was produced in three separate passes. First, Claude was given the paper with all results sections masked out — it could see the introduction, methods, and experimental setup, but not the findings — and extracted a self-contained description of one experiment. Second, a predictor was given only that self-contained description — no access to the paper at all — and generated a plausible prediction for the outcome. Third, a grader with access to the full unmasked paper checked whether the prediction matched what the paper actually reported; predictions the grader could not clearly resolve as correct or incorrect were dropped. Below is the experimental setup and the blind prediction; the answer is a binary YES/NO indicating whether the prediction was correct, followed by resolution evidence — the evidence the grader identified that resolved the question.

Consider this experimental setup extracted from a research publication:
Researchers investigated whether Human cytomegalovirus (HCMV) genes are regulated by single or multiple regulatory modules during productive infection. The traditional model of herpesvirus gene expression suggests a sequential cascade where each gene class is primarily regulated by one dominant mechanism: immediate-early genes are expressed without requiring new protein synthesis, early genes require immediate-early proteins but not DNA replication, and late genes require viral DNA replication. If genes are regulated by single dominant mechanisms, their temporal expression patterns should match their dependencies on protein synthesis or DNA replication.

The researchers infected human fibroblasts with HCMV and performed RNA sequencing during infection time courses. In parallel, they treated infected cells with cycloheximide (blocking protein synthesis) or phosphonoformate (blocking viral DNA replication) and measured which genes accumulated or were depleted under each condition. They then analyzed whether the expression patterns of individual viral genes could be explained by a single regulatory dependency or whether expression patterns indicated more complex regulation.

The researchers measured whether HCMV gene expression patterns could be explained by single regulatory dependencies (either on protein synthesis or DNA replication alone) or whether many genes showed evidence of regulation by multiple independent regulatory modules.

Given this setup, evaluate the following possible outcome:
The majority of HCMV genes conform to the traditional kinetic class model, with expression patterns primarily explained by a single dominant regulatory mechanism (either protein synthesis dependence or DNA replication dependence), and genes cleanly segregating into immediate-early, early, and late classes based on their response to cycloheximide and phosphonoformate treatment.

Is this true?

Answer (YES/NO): NO